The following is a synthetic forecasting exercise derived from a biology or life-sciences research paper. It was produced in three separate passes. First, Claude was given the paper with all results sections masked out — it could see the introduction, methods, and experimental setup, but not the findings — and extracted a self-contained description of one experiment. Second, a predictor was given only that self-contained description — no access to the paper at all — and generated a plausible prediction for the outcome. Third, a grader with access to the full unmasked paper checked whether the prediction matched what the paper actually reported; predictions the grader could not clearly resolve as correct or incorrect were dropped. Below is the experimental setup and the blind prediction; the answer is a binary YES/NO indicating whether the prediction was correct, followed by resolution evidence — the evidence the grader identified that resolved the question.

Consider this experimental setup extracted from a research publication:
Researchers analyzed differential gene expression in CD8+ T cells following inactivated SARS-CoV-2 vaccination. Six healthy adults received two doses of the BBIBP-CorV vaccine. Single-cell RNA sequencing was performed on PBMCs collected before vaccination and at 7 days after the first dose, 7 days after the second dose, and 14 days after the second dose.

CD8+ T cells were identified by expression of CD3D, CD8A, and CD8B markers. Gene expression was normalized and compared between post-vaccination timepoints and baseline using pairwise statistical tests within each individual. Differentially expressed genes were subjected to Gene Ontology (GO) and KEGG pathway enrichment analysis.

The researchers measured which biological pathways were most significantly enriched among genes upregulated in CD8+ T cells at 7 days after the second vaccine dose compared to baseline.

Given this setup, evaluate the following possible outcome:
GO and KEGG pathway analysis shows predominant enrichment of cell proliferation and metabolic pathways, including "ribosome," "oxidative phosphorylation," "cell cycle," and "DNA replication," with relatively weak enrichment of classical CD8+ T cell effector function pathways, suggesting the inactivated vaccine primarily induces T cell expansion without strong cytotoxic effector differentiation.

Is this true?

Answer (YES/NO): NO